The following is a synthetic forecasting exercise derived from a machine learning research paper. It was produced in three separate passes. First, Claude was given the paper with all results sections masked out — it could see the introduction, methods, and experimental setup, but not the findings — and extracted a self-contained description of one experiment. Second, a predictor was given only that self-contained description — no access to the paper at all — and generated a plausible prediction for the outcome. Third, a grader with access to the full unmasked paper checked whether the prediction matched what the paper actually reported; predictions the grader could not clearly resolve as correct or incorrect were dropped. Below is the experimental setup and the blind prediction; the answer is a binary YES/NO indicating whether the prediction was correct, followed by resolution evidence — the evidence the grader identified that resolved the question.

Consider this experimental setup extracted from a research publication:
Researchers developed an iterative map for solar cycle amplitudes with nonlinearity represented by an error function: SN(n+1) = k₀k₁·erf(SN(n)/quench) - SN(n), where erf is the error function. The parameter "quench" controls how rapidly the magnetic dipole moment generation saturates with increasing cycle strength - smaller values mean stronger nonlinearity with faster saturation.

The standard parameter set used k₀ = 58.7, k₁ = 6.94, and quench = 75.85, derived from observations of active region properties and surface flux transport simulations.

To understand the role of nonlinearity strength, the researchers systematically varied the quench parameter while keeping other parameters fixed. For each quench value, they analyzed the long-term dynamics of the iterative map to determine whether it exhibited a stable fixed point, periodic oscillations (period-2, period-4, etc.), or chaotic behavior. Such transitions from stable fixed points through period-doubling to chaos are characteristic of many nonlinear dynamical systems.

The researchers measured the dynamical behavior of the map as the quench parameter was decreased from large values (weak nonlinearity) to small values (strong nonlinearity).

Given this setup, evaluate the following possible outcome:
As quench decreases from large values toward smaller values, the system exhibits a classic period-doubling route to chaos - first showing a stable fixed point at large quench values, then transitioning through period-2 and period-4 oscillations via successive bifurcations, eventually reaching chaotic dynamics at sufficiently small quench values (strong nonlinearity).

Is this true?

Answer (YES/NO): NO